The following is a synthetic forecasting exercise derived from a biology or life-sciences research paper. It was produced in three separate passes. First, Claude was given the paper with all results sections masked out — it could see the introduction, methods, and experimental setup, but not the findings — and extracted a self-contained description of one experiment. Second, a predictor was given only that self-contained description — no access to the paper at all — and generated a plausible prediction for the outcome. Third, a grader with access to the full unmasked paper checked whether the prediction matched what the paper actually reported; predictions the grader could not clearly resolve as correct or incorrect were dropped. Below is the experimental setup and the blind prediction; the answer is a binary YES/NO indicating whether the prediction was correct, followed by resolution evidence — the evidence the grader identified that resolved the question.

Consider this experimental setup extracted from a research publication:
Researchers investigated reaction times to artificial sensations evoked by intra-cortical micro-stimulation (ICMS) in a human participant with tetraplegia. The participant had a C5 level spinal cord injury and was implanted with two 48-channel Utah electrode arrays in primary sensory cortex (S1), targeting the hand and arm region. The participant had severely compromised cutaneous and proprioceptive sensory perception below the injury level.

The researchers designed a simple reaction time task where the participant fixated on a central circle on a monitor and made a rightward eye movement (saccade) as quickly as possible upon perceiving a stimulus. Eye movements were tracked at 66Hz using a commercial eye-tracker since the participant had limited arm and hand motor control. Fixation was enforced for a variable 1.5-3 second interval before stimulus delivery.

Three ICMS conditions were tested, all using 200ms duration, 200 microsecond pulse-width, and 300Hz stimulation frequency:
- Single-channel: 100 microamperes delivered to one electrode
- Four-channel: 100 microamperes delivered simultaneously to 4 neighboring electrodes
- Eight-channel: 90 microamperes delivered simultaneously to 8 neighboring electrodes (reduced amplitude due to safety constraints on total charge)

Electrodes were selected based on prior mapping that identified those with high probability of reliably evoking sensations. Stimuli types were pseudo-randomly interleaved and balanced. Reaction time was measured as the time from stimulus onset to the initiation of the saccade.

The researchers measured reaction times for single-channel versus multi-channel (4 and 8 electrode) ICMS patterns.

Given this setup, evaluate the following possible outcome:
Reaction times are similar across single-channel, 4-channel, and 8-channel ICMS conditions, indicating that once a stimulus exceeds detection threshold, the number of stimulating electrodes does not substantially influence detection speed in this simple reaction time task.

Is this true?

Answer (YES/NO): NO